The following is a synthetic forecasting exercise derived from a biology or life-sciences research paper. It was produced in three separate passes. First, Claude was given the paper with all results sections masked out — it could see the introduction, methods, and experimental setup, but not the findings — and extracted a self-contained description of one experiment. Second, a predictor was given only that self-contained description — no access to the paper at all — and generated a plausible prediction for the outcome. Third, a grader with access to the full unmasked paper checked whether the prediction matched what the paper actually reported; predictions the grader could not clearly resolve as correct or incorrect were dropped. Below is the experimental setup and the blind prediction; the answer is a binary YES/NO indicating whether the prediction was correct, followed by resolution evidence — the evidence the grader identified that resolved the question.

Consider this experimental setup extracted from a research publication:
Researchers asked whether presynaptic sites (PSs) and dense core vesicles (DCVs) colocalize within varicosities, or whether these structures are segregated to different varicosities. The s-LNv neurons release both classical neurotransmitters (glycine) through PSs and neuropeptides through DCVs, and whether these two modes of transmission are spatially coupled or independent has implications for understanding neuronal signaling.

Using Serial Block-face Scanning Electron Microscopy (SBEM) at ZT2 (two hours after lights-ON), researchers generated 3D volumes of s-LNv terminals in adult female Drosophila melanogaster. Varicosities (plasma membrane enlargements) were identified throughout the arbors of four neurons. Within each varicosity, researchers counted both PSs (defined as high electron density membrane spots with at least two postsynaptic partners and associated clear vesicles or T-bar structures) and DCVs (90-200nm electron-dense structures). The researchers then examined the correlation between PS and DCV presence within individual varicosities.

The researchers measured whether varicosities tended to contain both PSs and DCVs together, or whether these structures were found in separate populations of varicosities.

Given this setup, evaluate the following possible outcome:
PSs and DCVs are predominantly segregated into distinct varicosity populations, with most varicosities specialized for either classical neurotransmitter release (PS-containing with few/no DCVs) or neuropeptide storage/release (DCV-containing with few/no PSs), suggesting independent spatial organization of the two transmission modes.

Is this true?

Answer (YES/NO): NO